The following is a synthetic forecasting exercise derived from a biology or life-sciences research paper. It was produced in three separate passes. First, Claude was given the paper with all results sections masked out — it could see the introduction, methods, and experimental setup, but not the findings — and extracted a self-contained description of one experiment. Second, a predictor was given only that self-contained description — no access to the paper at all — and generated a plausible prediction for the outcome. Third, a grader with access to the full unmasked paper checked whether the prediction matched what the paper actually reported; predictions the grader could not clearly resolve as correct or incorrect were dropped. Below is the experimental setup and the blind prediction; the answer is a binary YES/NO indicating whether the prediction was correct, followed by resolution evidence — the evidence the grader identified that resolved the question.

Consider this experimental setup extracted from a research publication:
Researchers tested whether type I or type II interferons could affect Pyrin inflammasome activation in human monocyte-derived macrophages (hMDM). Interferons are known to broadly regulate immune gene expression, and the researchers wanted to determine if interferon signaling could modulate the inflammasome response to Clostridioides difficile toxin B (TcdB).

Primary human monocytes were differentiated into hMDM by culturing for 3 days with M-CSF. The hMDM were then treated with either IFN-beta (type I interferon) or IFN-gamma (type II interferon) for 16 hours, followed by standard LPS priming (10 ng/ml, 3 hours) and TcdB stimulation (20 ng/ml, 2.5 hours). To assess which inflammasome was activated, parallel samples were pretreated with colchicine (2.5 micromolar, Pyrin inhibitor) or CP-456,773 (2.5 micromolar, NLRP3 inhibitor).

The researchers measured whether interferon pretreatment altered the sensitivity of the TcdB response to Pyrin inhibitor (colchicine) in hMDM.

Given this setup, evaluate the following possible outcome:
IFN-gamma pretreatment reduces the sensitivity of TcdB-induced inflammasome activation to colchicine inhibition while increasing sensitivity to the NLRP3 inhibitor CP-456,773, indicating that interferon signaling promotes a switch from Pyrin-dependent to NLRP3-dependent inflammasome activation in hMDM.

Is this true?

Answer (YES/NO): NO